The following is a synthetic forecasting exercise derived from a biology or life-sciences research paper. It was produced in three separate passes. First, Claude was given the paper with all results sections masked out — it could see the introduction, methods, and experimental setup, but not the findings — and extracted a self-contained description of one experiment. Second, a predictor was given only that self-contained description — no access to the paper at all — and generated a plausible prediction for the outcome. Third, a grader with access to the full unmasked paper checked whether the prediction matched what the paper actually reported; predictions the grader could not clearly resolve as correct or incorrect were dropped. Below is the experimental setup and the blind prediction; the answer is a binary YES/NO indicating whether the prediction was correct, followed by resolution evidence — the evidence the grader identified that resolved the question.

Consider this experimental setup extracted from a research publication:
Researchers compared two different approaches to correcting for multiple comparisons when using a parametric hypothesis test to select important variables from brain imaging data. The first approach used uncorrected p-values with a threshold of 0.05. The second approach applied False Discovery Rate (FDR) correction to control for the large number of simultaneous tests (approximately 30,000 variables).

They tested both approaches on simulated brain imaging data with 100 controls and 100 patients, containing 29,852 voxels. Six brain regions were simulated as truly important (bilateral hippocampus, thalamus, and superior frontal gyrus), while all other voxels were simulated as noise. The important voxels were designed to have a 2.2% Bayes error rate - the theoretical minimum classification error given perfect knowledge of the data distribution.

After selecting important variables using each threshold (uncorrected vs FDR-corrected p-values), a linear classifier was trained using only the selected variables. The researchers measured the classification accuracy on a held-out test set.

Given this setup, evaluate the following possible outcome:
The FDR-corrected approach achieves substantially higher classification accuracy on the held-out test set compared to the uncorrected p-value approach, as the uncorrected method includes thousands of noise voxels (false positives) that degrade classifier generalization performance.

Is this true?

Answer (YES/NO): NO